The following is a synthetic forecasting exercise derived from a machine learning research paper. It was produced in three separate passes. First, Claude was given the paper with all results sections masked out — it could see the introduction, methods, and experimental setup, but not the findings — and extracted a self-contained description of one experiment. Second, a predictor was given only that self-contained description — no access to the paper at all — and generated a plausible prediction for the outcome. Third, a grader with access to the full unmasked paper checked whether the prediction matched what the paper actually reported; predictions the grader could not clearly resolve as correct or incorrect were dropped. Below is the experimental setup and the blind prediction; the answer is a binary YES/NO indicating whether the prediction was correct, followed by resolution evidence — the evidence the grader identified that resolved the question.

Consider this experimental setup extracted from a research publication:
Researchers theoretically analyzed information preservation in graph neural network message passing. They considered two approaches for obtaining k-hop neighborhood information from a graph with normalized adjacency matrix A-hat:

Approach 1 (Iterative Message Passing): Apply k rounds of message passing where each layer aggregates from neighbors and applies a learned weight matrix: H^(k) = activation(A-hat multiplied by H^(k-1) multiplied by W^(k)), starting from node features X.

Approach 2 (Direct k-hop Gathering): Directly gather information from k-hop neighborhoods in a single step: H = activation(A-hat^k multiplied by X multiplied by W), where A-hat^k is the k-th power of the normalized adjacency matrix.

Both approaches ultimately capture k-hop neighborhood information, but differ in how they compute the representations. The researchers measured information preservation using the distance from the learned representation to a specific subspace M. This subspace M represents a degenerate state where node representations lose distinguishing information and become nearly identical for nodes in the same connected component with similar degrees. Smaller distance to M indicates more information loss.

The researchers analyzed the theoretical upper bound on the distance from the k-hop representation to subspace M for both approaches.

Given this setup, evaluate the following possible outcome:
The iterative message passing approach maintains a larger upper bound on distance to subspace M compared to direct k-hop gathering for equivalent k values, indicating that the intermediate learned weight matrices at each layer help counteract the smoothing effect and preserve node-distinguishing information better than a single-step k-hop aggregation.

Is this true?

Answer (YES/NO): NO